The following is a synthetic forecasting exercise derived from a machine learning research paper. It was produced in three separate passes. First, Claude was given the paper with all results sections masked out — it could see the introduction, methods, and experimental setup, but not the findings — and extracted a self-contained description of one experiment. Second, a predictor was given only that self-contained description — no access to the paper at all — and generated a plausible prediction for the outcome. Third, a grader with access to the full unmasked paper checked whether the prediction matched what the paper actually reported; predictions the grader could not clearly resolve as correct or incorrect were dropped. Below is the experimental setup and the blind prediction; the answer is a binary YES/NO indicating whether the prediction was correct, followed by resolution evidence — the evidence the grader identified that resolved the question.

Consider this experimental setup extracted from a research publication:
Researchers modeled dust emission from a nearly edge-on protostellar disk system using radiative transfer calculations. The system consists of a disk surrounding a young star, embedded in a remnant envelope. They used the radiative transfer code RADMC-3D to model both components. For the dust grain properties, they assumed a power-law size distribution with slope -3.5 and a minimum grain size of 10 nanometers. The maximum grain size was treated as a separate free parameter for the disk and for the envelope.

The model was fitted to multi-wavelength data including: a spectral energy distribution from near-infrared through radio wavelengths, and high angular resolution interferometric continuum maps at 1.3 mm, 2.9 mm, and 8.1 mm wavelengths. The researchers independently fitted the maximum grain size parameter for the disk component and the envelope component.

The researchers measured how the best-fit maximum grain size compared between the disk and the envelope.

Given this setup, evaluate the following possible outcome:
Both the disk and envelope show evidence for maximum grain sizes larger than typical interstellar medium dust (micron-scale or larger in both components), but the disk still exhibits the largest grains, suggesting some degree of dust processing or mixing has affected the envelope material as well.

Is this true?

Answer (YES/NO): YES